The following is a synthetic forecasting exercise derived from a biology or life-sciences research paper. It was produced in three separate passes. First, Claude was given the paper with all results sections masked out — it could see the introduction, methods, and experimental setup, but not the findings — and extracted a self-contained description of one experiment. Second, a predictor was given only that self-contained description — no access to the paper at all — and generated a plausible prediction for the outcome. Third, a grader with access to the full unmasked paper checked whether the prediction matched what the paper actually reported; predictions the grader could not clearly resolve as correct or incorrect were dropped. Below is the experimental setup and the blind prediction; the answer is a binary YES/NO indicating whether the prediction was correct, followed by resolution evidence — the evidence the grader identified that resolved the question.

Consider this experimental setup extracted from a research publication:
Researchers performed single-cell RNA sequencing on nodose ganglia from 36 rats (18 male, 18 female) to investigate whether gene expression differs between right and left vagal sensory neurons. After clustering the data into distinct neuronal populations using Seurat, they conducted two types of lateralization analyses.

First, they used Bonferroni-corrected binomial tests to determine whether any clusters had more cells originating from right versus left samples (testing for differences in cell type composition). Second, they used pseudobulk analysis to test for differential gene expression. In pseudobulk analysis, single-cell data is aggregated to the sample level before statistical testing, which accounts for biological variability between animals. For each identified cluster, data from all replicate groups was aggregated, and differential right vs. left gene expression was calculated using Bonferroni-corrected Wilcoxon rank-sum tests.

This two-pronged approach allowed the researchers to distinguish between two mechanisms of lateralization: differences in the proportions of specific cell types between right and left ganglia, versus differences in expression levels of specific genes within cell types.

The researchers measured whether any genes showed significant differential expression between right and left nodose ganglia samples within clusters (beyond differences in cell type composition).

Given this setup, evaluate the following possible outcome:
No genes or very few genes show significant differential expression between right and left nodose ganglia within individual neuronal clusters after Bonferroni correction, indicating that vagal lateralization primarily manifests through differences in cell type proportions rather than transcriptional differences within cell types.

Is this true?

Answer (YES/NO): YES